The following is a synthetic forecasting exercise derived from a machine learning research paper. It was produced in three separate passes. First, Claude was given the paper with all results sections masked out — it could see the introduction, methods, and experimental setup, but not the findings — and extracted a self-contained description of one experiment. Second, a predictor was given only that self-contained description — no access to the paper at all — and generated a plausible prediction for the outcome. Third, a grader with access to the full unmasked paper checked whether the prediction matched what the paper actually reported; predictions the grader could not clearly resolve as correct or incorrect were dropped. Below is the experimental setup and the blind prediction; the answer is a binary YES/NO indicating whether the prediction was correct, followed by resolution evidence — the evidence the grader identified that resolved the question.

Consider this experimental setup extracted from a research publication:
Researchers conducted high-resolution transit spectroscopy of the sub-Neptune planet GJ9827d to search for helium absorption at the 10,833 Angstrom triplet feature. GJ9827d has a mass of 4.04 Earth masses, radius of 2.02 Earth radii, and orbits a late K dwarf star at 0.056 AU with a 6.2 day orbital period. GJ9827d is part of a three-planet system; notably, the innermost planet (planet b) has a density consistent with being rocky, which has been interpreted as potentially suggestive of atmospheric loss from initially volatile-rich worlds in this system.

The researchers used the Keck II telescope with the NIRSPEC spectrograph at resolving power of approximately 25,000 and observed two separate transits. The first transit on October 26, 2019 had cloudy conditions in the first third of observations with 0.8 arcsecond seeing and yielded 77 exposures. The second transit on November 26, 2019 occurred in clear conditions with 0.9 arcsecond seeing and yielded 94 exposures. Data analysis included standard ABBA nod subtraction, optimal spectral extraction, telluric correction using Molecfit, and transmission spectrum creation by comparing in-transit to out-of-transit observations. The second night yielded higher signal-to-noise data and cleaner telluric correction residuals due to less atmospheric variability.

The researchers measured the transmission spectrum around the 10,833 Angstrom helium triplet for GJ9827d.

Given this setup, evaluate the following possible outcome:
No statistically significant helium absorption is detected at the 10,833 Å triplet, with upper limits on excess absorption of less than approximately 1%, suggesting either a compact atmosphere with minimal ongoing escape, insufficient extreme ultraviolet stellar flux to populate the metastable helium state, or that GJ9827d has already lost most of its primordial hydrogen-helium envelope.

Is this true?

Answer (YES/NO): YES